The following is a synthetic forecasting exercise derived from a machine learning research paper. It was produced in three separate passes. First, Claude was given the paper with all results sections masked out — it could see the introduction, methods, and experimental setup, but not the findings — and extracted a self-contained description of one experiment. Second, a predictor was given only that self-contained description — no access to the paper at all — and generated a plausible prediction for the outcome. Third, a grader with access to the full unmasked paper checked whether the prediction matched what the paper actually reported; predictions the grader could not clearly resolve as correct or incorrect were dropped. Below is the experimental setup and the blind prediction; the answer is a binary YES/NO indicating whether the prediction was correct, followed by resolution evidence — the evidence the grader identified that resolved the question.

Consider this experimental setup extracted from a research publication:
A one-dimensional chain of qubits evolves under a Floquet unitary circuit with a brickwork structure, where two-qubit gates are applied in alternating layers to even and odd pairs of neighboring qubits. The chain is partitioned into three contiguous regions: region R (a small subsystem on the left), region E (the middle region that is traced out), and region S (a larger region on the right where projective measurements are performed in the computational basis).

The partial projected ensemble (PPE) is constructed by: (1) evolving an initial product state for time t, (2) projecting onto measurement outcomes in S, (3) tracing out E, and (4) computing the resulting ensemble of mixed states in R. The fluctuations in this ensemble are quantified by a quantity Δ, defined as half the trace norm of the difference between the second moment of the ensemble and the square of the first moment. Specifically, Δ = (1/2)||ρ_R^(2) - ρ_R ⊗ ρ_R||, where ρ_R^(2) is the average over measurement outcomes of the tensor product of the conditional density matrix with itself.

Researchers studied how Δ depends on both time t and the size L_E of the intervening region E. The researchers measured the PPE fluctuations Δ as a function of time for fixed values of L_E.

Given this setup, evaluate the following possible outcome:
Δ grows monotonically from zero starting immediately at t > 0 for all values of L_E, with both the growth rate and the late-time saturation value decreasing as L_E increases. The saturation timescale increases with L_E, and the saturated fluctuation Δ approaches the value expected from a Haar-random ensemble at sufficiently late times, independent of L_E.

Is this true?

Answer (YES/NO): NO